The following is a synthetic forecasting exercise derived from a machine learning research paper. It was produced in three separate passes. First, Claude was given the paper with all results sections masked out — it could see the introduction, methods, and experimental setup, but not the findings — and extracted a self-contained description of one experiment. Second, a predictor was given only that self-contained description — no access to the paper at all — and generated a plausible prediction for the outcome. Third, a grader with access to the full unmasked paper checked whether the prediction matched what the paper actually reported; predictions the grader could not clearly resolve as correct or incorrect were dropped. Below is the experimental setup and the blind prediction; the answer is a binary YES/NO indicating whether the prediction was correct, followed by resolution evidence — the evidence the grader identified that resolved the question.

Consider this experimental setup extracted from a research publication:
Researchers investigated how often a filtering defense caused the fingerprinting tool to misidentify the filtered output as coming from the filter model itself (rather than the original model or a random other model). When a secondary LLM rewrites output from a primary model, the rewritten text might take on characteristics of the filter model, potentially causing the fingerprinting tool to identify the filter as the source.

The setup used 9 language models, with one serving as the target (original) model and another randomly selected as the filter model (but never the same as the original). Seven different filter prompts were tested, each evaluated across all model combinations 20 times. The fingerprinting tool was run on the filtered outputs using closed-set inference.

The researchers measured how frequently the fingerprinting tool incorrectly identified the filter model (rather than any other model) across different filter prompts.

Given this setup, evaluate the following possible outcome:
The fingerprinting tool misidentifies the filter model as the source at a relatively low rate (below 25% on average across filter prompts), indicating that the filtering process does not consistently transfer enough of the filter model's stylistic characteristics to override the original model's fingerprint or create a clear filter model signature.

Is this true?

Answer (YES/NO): YES